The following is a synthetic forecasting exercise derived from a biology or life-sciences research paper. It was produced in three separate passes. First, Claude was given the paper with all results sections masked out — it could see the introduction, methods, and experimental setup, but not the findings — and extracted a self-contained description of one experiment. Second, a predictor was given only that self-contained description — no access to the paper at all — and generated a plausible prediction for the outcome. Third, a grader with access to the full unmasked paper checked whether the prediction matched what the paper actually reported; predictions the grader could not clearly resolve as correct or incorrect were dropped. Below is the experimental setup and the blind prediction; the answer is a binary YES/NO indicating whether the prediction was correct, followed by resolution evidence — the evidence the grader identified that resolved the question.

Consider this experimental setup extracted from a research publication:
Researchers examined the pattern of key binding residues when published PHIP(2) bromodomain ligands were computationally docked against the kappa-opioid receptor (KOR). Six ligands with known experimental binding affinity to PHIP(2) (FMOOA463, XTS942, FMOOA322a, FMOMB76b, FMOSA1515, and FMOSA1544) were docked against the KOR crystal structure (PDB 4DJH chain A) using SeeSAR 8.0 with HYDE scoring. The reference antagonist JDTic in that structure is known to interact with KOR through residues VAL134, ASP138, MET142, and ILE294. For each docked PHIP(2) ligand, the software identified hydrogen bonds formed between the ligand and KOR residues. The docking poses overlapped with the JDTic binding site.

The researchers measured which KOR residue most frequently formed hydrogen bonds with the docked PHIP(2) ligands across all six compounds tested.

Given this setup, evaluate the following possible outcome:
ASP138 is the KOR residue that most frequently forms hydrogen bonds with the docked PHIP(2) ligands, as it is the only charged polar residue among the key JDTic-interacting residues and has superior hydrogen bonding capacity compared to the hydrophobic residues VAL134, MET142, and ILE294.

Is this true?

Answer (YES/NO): YES